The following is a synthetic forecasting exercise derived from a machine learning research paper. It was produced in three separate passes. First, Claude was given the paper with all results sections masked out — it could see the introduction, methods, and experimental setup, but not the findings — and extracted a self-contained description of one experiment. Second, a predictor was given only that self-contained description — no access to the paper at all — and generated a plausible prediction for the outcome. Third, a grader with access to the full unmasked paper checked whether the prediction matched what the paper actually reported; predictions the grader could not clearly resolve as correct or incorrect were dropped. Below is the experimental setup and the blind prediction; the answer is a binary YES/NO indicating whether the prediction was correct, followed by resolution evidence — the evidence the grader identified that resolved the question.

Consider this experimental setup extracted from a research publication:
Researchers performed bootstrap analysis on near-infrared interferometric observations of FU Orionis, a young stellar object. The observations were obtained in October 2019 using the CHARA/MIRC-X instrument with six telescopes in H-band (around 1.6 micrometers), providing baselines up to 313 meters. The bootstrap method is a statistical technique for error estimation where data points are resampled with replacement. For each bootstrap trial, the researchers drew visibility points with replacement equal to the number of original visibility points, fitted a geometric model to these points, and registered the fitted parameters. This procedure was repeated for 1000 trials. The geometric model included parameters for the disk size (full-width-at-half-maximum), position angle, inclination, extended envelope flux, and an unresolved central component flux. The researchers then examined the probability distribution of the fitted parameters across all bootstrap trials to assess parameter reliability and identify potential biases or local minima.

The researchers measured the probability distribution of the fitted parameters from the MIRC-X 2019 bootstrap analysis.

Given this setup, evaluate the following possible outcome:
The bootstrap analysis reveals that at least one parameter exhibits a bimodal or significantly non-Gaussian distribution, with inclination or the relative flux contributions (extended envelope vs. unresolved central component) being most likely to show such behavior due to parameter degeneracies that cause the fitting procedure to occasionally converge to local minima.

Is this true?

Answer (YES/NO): YES